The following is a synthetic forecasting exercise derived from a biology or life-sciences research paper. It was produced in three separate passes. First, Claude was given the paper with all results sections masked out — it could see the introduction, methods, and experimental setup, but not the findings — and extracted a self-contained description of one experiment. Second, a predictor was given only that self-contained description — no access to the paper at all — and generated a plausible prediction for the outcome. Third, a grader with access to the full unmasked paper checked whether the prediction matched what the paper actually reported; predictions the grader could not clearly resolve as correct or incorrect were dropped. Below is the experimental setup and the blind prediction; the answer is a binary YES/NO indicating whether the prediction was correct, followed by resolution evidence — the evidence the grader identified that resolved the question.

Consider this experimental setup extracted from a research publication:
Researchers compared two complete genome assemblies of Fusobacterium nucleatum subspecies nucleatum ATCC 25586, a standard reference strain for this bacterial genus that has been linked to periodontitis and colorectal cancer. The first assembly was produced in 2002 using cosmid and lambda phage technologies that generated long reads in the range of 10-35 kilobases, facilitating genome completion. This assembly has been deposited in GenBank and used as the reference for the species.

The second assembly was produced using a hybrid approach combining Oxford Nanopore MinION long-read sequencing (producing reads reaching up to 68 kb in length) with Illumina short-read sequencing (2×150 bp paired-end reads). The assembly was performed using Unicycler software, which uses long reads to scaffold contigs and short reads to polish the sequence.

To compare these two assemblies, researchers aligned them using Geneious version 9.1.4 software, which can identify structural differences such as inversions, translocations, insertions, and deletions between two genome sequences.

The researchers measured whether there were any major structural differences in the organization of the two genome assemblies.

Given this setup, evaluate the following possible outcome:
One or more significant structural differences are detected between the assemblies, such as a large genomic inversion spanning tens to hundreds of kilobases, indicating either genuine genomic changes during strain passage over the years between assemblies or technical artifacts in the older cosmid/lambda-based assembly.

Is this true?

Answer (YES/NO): YES